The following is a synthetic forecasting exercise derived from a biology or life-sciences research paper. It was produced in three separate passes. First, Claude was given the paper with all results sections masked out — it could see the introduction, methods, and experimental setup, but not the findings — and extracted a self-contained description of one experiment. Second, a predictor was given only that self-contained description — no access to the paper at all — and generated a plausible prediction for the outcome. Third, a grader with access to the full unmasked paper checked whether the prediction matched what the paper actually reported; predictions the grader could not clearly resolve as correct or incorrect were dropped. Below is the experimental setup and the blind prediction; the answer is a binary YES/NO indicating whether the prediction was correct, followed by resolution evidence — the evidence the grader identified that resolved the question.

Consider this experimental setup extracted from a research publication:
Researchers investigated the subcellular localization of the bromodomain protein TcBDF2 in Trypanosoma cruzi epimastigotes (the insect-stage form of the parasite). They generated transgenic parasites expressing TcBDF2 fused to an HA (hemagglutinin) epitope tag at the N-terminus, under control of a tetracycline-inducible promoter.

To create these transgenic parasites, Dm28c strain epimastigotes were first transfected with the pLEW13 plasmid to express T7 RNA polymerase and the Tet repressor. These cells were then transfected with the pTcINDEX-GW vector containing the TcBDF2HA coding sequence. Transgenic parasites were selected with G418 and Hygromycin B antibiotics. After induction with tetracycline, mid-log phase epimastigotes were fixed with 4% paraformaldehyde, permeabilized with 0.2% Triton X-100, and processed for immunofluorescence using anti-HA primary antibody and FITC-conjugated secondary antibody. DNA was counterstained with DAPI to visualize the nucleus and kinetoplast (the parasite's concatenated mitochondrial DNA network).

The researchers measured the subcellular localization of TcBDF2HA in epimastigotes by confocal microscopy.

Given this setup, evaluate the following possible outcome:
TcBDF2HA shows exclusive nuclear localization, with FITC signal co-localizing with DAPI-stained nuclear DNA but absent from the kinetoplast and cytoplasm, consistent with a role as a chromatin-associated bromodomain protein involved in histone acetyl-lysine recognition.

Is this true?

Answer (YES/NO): YES